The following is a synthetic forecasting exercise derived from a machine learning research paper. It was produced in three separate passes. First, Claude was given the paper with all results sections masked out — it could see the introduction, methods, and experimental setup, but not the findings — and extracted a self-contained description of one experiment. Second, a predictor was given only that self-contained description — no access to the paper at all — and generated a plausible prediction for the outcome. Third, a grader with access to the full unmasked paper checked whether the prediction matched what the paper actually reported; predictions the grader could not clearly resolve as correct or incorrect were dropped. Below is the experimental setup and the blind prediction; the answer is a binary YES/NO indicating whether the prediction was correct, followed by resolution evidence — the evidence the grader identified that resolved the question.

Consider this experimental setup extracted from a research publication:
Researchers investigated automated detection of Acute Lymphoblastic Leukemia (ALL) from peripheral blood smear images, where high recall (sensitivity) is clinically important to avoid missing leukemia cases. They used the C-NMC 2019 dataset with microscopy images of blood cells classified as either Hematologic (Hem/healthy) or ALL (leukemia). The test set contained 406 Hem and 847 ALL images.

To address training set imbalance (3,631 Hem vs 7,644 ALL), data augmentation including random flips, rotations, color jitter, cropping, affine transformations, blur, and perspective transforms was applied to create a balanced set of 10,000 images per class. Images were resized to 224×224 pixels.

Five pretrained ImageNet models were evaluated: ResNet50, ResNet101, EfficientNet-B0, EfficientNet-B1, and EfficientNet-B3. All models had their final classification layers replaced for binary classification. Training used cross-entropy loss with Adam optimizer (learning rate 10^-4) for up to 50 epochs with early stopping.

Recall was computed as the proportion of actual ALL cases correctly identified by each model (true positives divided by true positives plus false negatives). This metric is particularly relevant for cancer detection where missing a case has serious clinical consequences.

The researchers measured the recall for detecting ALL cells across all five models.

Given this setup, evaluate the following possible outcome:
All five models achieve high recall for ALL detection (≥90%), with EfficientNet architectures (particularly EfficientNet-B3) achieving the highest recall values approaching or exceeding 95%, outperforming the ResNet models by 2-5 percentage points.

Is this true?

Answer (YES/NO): NO